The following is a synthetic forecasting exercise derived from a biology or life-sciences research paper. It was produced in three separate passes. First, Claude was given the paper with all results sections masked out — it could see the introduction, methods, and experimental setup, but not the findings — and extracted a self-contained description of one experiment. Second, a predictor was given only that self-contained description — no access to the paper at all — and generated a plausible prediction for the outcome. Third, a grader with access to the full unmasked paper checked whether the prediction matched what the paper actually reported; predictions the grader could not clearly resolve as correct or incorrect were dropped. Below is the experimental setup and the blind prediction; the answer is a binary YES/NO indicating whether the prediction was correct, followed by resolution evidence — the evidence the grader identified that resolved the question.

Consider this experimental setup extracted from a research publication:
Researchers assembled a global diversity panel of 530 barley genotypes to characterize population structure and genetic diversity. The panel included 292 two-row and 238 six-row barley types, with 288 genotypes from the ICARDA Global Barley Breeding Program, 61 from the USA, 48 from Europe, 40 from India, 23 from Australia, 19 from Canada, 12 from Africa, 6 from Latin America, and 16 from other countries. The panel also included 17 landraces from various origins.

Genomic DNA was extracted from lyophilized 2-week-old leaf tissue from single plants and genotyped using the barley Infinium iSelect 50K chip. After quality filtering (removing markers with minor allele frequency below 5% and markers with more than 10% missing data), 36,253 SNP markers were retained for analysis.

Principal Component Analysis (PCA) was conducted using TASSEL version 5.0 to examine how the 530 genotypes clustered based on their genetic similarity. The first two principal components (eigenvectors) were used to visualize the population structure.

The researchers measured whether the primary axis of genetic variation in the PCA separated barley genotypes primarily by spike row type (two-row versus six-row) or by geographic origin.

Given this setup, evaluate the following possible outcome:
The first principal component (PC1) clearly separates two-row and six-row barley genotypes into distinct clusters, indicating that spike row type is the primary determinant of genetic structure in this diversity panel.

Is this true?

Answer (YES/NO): YES